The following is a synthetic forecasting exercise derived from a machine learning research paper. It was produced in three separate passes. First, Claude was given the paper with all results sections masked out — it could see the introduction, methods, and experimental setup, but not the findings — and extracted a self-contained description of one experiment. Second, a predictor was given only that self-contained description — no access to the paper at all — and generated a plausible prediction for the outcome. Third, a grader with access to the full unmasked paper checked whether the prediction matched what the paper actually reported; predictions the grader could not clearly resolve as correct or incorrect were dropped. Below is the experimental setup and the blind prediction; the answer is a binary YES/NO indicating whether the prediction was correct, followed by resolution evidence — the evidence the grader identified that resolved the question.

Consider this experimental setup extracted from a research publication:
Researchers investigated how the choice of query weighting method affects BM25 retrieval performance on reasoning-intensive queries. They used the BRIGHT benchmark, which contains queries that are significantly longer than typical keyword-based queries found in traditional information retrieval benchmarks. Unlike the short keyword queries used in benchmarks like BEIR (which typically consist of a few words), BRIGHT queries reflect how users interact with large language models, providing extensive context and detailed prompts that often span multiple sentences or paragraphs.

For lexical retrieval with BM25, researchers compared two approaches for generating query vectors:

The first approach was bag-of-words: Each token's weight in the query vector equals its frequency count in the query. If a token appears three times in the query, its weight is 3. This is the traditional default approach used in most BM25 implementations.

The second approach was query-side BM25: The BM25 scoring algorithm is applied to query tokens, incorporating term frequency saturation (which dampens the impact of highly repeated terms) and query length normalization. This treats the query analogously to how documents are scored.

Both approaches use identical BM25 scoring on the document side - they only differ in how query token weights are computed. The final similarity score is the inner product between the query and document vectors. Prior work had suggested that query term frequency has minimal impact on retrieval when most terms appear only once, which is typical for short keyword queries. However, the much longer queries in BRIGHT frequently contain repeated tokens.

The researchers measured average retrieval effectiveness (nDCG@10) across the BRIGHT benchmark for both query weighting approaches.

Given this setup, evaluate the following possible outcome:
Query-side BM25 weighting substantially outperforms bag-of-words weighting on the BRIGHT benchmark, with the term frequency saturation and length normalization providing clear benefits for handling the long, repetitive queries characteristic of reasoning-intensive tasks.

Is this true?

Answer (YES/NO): NO